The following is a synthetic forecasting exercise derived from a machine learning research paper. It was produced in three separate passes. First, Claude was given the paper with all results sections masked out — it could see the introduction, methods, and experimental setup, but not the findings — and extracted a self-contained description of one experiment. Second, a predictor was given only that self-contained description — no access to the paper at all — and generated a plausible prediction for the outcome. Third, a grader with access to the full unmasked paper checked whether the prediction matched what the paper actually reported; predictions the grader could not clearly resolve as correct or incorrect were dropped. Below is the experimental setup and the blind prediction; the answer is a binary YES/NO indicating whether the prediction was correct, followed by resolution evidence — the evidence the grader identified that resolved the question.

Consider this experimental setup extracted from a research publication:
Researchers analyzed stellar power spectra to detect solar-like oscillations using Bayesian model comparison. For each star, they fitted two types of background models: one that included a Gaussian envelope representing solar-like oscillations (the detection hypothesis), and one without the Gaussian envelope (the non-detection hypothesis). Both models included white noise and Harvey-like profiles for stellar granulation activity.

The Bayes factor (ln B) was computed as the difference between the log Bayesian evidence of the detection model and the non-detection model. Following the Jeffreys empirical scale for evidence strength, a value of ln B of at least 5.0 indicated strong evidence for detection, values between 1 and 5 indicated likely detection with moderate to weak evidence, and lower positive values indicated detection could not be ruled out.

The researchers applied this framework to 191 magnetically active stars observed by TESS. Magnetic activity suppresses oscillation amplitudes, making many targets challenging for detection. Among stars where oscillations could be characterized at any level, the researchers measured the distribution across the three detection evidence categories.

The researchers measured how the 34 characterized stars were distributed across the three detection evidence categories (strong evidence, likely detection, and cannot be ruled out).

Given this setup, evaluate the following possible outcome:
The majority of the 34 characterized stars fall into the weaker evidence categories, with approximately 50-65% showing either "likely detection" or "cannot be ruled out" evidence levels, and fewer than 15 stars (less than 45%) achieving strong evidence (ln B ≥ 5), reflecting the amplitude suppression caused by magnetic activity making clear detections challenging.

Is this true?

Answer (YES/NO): NO